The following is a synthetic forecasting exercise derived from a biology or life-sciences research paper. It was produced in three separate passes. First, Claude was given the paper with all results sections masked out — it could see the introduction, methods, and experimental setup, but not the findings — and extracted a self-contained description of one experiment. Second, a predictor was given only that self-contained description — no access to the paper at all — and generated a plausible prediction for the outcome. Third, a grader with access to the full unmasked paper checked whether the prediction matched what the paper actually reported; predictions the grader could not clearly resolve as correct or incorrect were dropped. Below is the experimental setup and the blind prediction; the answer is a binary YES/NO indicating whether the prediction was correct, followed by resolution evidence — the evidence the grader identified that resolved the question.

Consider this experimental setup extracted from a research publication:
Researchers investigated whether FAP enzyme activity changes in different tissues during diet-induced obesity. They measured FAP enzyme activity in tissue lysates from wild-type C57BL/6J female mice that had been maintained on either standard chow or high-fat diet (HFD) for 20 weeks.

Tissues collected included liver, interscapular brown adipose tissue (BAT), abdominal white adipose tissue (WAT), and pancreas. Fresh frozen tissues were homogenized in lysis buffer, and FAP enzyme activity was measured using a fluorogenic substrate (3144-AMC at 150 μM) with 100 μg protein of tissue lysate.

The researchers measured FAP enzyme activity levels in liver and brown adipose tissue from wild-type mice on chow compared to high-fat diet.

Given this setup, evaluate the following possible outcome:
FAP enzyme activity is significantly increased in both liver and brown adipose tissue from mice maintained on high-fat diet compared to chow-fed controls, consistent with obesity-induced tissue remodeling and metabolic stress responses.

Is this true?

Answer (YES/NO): NO